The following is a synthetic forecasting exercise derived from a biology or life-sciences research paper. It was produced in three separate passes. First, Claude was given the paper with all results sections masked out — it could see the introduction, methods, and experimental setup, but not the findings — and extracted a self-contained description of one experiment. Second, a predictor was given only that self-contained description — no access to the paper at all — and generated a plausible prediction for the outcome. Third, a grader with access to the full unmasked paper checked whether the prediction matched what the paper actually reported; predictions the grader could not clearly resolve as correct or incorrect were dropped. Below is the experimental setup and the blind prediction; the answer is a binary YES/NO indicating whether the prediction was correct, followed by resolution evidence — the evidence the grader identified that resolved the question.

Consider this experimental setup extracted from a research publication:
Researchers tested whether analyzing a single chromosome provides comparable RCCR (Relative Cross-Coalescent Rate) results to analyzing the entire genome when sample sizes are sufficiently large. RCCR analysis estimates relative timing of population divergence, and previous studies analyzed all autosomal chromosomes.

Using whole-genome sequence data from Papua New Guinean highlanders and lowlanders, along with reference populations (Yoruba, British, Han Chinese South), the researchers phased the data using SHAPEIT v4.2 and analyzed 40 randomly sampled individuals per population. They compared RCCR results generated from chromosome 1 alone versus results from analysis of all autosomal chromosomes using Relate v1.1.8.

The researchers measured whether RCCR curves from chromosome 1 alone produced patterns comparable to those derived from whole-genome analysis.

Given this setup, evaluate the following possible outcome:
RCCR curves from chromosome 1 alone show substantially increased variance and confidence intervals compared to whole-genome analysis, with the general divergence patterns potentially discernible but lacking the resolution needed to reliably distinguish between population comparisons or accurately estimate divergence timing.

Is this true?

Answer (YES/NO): NO